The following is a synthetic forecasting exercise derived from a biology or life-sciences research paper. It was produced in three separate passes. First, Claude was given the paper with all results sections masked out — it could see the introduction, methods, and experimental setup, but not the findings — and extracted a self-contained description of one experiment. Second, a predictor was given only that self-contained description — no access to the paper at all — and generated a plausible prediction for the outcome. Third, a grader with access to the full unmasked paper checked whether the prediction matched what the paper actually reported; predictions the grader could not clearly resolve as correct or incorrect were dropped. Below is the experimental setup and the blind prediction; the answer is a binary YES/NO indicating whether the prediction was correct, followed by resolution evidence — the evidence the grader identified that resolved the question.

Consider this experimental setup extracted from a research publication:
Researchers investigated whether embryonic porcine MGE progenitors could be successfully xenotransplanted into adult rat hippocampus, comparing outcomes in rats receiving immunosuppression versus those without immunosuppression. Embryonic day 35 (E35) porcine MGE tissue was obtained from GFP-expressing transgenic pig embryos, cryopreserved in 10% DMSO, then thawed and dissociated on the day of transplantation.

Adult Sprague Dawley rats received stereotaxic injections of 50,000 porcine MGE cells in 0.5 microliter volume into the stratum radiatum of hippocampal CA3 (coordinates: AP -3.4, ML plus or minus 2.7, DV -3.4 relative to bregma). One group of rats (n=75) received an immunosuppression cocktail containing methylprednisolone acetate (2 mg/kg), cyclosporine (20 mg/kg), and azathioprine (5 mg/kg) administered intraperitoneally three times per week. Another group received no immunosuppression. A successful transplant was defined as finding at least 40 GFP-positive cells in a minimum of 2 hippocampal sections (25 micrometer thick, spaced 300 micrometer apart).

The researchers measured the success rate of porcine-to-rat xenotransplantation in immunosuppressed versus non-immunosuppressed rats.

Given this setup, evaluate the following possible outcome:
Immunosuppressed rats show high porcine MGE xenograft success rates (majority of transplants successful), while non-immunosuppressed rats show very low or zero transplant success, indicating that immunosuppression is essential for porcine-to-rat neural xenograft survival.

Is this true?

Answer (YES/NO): NO